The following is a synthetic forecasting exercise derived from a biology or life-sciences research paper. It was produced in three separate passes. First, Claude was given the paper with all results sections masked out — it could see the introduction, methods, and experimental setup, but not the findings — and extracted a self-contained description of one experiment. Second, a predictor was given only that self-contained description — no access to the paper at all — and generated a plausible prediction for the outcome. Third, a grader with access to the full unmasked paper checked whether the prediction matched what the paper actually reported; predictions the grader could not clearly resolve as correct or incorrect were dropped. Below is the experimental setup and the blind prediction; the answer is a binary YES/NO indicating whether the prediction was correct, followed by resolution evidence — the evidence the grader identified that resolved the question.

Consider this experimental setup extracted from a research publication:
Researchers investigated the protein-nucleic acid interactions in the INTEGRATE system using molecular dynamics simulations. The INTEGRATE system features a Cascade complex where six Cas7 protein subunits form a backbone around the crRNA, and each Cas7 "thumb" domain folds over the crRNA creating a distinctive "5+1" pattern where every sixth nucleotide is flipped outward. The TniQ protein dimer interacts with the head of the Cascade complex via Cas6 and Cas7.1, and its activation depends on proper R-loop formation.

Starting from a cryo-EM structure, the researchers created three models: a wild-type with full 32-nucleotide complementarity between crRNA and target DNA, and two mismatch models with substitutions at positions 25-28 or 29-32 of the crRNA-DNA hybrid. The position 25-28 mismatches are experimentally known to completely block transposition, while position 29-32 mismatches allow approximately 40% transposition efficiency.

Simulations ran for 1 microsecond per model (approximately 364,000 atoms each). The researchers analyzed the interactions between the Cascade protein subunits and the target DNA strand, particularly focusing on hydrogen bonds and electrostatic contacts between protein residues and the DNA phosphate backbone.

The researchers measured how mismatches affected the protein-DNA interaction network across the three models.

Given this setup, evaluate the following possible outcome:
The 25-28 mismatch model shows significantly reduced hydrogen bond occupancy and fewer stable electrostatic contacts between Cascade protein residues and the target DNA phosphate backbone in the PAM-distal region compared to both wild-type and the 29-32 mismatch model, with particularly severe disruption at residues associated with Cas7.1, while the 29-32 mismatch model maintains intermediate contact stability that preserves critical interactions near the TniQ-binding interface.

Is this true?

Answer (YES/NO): NO